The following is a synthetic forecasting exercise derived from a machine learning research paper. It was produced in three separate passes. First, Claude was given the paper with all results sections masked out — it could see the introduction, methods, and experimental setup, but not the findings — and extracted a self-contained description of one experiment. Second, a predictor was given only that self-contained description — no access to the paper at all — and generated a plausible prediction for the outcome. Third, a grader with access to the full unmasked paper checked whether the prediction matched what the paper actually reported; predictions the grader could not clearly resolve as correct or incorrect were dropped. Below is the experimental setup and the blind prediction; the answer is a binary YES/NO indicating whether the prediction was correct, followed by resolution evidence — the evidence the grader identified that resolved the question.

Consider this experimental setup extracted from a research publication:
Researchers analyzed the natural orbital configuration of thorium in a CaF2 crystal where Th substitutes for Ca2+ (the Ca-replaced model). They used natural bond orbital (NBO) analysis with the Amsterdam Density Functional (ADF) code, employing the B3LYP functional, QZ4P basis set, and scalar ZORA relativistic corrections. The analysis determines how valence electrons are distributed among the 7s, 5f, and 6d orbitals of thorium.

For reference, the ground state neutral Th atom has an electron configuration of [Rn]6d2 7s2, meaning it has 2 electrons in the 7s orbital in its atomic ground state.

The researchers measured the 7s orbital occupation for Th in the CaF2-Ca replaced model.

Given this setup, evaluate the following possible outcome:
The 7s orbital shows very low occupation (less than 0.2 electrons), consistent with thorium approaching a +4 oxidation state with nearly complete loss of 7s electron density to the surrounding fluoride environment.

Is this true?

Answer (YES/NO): NO